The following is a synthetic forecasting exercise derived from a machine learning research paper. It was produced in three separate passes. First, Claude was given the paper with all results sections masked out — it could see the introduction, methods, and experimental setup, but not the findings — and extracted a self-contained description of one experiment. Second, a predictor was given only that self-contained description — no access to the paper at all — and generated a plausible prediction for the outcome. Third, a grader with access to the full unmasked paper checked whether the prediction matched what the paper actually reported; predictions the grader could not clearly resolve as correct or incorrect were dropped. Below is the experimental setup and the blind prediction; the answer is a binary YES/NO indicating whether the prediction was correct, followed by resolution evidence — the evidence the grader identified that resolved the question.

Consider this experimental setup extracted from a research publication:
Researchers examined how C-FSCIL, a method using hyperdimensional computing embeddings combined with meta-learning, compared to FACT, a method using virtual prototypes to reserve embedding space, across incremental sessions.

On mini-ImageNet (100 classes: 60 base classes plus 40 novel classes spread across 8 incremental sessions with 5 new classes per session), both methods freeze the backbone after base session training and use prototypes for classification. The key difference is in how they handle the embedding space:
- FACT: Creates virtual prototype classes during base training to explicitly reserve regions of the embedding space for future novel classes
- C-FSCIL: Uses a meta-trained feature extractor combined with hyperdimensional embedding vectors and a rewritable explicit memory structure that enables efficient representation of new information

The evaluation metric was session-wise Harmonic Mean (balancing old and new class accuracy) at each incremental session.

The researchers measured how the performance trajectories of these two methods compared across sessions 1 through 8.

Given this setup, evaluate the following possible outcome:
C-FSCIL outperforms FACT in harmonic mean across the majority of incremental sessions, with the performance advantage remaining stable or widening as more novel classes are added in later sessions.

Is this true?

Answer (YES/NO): YES